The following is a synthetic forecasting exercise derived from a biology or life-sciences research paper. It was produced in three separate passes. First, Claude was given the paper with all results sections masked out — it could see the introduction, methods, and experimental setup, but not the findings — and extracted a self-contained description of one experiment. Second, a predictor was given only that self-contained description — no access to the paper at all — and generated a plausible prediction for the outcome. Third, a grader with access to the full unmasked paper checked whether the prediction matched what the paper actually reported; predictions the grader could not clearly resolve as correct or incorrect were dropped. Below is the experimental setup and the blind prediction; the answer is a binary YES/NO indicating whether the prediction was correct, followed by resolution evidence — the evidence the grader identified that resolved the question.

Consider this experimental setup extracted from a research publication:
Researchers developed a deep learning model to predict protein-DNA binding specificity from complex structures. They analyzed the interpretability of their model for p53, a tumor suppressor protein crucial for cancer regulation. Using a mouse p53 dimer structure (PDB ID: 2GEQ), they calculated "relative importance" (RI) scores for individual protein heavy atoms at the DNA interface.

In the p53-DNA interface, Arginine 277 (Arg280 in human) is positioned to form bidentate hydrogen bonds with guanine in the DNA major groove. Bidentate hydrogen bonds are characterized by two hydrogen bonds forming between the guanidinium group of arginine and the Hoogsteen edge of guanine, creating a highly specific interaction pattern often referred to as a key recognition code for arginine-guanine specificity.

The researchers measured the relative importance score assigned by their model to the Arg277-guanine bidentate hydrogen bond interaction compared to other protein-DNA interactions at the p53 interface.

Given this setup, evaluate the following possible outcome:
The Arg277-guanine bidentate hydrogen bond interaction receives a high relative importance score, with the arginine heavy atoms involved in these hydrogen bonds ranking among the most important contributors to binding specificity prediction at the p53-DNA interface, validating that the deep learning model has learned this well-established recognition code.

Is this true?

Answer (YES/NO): YES